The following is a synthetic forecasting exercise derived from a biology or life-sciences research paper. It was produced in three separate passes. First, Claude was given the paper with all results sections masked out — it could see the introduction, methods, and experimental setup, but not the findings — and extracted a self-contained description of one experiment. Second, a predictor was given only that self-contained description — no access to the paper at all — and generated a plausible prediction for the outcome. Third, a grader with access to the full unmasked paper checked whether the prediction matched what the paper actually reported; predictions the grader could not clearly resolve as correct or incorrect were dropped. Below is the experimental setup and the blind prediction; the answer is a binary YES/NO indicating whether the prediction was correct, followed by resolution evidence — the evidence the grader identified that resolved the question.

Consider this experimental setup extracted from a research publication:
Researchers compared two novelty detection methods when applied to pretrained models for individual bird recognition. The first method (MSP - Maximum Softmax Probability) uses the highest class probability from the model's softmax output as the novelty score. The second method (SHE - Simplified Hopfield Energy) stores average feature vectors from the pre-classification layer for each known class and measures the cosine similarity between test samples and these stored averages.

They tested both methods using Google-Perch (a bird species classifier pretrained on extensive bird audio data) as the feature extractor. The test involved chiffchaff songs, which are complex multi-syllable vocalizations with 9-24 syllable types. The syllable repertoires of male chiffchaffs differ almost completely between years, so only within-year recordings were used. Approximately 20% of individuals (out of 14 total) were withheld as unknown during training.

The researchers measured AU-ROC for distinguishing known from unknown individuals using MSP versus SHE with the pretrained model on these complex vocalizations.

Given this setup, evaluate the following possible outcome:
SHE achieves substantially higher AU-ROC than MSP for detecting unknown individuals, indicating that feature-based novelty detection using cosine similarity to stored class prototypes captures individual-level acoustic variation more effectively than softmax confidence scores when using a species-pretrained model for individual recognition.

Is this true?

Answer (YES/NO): NO